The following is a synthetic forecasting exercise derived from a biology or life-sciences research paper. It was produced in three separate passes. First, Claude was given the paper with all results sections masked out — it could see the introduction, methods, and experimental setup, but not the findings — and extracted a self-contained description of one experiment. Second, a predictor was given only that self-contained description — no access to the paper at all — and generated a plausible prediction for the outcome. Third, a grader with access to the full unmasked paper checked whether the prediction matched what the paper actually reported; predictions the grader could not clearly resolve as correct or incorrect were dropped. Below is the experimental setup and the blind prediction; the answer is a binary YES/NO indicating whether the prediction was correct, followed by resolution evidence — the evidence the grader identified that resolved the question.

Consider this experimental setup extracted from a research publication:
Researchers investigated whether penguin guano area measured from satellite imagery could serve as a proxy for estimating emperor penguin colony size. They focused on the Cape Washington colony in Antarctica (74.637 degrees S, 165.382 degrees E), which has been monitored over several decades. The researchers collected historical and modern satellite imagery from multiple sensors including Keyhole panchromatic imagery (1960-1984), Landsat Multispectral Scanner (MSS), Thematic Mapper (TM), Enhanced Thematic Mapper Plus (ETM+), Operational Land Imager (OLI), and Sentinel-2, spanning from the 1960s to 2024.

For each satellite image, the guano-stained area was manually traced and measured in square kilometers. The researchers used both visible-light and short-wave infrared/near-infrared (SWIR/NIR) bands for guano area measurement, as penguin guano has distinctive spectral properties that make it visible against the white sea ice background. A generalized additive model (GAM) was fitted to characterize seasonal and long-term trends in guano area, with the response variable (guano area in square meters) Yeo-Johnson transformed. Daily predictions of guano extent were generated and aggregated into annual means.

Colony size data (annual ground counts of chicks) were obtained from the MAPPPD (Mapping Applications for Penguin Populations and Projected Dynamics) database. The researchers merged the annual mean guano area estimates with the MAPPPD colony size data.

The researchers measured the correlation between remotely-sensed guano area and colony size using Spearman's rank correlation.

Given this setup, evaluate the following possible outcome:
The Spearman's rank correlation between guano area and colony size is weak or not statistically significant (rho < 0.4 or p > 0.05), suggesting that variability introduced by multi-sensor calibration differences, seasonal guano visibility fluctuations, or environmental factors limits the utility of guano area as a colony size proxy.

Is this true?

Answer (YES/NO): NO